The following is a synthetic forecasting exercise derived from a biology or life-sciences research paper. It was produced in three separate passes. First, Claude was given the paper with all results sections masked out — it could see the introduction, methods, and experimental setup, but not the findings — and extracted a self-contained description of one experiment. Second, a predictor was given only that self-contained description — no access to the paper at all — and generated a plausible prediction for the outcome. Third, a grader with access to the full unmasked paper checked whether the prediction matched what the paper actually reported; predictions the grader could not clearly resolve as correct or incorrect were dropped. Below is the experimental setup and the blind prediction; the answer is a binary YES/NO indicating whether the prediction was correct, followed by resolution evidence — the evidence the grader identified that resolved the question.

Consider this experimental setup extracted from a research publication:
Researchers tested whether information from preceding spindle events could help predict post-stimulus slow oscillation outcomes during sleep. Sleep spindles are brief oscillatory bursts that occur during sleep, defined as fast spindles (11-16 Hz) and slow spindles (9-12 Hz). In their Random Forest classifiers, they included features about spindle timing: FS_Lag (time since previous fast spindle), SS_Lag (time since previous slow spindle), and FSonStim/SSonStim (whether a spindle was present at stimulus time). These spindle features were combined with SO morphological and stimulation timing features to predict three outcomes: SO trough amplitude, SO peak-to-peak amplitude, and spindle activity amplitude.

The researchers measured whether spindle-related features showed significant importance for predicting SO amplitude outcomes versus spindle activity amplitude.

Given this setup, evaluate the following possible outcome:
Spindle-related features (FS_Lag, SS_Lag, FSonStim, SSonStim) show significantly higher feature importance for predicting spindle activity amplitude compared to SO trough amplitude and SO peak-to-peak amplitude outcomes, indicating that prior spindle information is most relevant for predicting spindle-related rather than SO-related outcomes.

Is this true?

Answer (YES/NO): NO